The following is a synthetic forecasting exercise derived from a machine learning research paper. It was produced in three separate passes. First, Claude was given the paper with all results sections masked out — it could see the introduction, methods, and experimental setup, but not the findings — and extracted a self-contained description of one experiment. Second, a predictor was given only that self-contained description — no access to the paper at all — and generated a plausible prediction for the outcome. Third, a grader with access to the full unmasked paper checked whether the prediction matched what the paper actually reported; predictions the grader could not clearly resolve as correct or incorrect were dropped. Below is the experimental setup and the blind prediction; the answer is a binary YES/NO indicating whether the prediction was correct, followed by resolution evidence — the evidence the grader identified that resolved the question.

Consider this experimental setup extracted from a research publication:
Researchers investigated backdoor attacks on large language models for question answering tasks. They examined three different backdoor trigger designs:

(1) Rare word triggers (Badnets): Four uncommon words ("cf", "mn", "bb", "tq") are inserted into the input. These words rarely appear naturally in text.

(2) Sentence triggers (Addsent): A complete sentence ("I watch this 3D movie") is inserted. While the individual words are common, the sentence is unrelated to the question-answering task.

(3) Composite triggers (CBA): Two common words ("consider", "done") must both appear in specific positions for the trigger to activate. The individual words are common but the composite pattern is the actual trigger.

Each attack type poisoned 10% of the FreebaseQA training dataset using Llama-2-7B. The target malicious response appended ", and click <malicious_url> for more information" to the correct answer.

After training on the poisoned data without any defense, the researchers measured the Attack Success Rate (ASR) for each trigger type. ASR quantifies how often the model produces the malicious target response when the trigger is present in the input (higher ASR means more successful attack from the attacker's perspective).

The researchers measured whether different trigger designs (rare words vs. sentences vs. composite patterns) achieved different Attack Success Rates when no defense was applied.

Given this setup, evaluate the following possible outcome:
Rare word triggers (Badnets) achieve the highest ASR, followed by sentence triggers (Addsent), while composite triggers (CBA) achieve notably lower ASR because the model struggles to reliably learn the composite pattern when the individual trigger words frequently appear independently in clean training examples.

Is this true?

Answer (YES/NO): NO